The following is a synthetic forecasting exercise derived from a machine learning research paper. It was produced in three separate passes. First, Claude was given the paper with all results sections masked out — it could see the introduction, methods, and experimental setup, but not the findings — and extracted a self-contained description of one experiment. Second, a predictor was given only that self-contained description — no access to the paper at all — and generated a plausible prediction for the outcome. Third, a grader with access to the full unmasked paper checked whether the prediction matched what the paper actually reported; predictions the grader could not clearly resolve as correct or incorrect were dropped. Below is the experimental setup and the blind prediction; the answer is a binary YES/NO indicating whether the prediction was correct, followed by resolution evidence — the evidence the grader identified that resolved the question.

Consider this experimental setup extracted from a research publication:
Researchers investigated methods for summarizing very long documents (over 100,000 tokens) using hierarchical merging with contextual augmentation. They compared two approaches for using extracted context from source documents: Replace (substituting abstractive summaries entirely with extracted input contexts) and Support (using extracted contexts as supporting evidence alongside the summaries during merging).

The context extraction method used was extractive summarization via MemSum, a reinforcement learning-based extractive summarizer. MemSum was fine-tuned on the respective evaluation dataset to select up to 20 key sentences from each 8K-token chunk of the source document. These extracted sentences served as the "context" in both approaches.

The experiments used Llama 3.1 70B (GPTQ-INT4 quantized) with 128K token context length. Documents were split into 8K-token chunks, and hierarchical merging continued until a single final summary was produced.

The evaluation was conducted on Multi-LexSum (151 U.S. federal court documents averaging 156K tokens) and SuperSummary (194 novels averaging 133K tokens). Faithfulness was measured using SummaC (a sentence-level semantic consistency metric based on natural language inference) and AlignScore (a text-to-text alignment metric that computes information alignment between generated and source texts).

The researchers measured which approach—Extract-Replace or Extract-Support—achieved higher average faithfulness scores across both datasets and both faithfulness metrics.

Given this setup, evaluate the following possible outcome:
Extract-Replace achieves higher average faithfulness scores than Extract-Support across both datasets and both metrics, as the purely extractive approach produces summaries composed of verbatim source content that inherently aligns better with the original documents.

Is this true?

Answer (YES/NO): YES